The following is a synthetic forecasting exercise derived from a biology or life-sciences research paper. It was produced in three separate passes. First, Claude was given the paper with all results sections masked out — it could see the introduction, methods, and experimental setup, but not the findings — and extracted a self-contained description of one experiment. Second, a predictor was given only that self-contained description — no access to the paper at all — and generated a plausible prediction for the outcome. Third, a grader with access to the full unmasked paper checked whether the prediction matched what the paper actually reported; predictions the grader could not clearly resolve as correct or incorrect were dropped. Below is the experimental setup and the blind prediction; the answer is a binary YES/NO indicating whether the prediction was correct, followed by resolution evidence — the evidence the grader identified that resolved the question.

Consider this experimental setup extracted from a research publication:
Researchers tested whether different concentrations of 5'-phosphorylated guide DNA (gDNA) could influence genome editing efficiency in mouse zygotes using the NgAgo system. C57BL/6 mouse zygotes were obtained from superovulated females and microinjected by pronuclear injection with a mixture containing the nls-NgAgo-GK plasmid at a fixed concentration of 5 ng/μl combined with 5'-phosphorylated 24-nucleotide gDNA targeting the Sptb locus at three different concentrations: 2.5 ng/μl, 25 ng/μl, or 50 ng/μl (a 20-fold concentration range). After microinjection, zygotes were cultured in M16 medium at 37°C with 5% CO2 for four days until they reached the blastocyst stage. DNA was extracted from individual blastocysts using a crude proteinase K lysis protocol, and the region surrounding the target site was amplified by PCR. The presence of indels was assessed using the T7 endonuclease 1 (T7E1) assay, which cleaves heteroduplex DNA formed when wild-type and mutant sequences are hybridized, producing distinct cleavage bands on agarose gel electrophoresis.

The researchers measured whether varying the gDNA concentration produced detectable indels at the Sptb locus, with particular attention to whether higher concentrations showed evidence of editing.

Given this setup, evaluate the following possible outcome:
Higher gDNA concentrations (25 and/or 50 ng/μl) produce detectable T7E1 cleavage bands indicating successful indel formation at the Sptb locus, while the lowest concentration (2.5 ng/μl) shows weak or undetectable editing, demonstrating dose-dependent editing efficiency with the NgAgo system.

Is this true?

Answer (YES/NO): NO